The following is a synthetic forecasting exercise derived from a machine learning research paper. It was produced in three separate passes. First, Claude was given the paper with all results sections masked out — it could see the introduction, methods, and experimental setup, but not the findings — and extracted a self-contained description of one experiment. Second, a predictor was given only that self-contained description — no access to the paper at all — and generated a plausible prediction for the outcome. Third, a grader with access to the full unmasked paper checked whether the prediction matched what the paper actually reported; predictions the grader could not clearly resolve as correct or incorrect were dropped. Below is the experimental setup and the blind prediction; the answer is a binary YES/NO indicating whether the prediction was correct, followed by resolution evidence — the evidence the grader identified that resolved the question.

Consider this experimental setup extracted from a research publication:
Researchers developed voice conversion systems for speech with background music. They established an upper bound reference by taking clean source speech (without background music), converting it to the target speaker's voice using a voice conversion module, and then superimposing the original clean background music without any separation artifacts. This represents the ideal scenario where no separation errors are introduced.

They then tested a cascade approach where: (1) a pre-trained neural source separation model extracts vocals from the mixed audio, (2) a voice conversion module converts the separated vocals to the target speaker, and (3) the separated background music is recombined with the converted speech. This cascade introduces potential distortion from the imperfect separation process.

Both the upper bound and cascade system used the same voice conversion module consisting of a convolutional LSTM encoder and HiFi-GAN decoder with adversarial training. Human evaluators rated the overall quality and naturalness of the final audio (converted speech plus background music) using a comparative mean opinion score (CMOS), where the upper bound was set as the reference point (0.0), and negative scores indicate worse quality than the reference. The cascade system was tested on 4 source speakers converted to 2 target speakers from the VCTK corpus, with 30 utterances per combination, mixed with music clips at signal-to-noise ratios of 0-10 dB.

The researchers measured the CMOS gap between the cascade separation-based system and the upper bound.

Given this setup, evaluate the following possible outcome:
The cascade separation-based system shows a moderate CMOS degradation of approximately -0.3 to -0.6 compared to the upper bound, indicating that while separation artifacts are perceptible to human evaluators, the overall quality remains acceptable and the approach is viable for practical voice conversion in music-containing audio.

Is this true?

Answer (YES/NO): YES